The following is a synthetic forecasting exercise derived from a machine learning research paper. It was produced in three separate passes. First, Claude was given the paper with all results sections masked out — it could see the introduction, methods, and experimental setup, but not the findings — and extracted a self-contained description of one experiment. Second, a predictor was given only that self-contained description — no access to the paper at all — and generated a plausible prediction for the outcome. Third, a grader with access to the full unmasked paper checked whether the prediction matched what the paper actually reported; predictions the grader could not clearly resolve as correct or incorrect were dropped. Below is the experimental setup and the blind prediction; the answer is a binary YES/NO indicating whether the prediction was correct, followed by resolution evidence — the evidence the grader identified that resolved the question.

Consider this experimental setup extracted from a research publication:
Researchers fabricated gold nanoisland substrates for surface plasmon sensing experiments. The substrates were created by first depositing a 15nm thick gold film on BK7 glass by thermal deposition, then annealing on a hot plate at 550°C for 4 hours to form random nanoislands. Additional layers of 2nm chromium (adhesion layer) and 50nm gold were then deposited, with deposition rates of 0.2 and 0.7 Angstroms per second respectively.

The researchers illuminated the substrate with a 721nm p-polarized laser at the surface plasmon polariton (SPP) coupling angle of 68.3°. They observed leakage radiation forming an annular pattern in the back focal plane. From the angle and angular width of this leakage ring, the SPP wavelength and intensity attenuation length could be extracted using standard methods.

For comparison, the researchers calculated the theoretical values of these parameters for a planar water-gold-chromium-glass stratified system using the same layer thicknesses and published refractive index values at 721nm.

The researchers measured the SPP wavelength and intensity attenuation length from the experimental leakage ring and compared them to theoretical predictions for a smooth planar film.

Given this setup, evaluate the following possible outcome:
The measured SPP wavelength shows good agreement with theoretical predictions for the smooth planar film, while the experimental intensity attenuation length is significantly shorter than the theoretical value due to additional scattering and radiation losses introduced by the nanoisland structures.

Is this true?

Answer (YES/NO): YES